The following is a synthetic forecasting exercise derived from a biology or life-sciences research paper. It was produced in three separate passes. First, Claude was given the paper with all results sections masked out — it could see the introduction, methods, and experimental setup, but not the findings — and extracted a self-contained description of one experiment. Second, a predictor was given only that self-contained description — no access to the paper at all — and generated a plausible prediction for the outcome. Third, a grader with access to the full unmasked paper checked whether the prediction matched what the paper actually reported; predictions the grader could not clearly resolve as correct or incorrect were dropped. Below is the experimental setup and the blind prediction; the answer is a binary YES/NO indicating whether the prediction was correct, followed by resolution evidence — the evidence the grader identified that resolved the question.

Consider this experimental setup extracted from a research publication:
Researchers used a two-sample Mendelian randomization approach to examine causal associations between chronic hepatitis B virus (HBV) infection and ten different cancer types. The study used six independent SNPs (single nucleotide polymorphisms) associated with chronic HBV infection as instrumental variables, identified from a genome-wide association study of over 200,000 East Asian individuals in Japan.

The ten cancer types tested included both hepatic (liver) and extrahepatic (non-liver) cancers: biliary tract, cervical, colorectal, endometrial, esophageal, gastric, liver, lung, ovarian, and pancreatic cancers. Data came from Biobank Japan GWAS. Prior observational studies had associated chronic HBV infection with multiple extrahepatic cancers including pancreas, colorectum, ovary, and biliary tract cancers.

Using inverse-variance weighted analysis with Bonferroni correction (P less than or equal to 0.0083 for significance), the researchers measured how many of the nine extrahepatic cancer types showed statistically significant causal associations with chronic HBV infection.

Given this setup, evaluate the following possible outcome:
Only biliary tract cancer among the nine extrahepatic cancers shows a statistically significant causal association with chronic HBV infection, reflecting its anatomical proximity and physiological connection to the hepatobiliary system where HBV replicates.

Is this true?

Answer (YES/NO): NO